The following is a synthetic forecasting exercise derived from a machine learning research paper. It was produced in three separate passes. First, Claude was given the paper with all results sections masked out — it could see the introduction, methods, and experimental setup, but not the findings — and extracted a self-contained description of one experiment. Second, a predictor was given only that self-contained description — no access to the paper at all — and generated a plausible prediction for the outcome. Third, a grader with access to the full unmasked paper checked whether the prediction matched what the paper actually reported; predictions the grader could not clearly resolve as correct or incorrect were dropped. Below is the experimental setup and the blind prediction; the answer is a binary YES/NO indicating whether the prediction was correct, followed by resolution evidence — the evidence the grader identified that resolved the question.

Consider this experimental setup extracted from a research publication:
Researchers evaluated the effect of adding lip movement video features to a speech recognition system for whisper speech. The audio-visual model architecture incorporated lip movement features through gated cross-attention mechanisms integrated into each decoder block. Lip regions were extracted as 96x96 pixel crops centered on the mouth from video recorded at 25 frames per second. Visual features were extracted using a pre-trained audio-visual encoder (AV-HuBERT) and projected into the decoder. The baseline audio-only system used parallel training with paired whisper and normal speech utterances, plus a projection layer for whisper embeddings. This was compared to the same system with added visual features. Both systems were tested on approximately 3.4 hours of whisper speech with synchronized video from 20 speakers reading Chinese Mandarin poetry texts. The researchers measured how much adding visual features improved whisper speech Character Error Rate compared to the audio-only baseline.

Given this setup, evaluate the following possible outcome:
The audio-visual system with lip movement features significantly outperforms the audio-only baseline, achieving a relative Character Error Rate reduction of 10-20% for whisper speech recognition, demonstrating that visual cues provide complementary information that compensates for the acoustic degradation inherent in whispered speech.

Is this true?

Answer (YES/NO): NO